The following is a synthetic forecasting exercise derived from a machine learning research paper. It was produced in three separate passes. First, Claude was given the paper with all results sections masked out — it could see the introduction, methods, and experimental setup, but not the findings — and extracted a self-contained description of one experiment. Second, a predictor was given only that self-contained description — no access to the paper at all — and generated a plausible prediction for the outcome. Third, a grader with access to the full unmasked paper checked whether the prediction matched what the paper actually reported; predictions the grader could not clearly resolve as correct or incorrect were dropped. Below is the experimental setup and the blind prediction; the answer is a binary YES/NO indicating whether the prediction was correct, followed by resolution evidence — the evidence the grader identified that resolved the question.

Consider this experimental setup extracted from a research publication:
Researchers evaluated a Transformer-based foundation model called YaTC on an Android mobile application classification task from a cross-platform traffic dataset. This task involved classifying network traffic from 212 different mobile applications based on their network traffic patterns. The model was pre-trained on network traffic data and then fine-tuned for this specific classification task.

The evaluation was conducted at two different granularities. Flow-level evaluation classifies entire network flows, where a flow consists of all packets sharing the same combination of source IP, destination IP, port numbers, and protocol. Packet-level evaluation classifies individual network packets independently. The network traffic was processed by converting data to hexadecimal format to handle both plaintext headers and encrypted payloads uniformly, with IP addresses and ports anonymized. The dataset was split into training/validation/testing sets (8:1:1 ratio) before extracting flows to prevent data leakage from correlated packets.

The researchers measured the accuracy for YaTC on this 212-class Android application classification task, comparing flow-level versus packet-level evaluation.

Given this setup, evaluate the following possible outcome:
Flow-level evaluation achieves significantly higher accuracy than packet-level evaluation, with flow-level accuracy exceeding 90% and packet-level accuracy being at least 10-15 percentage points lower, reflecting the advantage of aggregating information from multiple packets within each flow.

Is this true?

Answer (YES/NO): NO